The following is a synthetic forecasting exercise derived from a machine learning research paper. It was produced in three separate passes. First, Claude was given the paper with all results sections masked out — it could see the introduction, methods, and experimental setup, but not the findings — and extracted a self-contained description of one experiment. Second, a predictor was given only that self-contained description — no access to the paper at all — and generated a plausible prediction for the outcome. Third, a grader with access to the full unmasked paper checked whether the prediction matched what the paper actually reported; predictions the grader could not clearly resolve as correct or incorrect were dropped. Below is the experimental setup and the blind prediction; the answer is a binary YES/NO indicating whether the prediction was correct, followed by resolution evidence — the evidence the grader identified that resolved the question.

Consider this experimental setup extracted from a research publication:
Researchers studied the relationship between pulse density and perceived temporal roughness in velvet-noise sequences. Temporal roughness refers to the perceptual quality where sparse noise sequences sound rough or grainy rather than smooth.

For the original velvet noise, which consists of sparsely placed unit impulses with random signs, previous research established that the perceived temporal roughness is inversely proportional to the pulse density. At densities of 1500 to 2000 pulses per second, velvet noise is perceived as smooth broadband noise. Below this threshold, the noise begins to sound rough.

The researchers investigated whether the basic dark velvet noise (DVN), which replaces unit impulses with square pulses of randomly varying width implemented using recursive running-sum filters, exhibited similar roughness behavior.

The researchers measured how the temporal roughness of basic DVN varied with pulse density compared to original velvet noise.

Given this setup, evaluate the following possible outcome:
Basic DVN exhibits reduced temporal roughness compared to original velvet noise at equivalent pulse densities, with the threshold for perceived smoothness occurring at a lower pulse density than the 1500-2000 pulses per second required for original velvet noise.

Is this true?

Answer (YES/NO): NO